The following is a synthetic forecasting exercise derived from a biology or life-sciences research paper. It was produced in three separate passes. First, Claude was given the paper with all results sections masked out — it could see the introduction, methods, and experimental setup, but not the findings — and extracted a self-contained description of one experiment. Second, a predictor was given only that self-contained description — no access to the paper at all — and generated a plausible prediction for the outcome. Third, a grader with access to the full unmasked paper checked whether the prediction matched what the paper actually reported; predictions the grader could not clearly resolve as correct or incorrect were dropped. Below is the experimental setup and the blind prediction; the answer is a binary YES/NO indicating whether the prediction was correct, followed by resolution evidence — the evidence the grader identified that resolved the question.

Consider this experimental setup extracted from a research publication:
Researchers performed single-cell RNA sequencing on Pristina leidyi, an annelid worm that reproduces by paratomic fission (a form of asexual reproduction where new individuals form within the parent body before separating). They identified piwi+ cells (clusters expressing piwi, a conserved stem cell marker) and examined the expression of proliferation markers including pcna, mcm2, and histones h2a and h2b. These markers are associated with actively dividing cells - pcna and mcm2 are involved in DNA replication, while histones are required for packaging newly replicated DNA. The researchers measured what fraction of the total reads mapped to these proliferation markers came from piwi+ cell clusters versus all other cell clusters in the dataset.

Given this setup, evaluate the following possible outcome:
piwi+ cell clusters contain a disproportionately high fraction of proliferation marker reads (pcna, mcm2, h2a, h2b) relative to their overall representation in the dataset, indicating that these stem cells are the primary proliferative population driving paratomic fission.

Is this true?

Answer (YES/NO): YES